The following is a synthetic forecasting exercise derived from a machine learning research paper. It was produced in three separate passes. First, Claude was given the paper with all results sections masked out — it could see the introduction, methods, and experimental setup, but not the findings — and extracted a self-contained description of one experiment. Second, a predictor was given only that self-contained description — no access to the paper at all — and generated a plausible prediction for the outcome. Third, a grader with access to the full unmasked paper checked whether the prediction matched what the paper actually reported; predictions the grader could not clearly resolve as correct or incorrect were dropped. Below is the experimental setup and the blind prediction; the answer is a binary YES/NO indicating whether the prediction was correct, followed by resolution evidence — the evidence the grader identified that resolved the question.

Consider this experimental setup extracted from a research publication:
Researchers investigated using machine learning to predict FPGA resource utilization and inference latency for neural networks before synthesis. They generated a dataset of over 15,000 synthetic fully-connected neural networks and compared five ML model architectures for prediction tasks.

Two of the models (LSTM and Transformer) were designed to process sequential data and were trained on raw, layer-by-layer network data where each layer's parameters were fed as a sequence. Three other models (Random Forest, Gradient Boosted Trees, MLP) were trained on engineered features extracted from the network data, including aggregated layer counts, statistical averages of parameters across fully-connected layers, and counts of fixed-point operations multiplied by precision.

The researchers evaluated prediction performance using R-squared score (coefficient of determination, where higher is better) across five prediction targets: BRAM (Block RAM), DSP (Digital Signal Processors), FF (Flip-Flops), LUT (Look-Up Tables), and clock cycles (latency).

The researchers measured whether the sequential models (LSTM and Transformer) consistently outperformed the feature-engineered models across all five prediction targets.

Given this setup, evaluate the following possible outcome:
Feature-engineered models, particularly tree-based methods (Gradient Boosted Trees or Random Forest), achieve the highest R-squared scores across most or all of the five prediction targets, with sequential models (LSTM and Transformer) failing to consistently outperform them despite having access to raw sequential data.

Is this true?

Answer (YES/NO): NO